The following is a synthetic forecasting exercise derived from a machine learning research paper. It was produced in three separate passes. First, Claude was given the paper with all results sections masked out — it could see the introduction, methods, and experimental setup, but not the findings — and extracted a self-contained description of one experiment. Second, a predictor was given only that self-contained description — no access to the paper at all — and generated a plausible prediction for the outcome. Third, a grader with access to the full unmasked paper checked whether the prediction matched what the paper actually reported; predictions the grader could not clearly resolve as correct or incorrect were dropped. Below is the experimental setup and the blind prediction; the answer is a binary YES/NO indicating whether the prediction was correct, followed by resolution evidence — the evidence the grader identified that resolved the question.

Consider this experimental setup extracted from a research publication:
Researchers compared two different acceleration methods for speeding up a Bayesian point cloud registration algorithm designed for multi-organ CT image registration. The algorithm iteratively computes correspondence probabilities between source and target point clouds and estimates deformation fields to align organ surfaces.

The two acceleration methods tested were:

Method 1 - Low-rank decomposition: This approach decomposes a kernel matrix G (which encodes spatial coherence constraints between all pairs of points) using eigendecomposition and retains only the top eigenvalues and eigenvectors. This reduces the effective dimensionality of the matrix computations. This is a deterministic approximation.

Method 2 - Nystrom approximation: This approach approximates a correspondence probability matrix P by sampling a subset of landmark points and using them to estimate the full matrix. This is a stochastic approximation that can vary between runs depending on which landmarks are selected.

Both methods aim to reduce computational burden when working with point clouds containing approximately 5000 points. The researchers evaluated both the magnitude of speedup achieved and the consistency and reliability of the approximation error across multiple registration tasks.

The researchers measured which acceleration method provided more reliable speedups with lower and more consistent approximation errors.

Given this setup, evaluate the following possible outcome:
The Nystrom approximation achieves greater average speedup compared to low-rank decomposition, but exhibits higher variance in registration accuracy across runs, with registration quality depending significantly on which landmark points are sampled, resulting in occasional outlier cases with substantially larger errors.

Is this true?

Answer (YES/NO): NO